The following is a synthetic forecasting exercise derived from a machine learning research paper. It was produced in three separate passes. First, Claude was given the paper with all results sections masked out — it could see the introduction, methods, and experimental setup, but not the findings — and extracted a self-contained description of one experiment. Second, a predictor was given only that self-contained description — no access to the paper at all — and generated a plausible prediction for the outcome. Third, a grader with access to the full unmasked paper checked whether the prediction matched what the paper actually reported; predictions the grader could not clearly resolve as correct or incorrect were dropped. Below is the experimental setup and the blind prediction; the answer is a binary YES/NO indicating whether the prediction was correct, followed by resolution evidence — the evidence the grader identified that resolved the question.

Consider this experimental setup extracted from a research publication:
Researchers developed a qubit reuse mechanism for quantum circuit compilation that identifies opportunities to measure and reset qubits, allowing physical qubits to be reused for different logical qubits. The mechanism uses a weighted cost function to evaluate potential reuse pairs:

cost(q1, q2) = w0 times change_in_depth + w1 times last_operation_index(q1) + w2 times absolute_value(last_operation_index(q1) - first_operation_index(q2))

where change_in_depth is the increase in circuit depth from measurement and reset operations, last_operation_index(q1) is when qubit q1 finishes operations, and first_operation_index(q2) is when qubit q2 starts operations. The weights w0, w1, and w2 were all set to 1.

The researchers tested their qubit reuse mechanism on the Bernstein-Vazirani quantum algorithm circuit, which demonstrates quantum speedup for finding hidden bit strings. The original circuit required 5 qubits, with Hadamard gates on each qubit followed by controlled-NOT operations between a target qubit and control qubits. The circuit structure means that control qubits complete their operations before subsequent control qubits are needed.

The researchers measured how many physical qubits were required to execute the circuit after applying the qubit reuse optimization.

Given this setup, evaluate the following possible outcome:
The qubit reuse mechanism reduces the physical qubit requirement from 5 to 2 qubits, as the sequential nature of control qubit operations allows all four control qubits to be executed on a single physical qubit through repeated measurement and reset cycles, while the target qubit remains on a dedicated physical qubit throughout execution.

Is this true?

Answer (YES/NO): YES